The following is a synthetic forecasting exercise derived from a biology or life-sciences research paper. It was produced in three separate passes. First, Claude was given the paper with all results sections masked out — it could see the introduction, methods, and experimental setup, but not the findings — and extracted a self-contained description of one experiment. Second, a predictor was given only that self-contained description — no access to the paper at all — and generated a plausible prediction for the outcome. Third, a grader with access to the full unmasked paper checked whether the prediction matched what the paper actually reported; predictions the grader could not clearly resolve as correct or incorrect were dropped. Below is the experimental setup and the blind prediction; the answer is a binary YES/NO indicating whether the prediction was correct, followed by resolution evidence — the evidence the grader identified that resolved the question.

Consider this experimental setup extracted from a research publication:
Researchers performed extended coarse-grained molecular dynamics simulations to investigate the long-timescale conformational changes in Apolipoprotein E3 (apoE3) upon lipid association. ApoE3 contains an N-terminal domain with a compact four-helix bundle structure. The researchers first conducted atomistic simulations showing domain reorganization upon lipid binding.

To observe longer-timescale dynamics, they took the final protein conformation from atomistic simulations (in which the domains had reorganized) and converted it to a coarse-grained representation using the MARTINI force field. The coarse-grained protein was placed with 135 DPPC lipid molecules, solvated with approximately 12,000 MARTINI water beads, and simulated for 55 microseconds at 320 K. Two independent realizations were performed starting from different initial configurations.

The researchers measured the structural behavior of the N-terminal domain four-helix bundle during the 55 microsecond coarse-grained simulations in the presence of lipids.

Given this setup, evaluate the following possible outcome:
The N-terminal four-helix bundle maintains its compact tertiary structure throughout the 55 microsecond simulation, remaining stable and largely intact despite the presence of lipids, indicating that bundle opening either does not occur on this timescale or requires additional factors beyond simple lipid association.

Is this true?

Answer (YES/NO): NO